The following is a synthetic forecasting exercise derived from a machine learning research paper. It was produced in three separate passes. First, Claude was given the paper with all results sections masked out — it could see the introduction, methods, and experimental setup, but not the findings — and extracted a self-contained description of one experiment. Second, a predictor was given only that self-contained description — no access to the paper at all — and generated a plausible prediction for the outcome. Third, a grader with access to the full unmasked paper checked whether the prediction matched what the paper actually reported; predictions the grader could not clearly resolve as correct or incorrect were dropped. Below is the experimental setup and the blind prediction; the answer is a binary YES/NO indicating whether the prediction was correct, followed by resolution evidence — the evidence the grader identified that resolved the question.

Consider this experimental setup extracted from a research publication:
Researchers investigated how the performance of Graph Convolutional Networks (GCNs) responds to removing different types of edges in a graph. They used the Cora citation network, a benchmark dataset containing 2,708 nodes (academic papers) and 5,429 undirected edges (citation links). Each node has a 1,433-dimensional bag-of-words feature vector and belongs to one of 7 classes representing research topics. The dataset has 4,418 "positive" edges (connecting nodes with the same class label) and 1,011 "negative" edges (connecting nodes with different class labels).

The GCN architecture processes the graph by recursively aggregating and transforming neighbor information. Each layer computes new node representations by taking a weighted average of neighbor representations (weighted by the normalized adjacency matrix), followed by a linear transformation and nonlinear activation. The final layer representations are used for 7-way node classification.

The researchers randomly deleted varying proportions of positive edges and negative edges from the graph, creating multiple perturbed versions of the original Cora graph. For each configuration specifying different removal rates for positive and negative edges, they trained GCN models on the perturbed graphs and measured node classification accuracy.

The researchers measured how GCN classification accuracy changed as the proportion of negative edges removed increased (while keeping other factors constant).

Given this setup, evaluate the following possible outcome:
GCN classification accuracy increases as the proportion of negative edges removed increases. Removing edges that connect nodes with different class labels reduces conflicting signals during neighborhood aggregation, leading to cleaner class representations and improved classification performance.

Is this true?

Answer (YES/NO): YES